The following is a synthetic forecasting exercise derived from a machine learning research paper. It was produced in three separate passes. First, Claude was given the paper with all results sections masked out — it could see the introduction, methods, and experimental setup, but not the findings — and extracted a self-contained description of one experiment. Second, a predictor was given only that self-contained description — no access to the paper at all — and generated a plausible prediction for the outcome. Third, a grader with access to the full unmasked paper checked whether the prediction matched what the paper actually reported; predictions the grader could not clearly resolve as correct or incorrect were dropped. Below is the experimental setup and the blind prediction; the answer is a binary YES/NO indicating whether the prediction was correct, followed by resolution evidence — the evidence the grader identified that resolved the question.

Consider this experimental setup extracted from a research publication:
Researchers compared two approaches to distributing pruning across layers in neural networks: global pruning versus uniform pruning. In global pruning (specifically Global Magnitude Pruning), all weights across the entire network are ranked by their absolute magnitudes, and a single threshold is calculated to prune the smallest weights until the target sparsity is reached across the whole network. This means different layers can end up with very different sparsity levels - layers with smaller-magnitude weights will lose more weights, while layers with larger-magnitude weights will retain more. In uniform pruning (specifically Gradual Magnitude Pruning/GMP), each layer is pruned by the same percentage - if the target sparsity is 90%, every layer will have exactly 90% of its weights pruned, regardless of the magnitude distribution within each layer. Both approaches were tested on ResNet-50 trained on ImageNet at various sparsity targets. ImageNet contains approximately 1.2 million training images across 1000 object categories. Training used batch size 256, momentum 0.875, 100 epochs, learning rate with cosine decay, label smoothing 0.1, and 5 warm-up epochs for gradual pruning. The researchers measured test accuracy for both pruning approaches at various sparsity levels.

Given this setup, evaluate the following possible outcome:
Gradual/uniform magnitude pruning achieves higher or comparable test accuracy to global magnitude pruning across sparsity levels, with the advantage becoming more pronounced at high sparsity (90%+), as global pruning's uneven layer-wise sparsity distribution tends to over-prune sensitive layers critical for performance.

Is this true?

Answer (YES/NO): NO